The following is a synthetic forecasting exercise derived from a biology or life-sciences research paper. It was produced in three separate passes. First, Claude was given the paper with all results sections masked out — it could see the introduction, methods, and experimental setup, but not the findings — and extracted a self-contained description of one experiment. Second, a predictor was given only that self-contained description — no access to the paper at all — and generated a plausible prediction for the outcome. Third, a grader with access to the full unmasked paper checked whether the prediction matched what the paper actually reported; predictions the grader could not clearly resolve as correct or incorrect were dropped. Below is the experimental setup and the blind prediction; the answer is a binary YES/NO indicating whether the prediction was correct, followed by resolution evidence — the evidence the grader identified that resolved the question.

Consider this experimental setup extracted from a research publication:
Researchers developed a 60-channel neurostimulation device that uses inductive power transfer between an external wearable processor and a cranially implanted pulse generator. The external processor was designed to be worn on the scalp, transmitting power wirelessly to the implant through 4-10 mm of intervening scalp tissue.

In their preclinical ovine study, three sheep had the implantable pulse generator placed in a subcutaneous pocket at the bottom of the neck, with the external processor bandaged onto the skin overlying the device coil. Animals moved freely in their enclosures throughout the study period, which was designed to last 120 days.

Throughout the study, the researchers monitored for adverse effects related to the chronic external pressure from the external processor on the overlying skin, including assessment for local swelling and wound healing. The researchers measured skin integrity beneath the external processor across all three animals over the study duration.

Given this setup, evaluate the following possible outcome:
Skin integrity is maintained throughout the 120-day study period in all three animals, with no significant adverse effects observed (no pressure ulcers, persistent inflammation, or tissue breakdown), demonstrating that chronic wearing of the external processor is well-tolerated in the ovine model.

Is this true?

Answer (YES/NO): NO